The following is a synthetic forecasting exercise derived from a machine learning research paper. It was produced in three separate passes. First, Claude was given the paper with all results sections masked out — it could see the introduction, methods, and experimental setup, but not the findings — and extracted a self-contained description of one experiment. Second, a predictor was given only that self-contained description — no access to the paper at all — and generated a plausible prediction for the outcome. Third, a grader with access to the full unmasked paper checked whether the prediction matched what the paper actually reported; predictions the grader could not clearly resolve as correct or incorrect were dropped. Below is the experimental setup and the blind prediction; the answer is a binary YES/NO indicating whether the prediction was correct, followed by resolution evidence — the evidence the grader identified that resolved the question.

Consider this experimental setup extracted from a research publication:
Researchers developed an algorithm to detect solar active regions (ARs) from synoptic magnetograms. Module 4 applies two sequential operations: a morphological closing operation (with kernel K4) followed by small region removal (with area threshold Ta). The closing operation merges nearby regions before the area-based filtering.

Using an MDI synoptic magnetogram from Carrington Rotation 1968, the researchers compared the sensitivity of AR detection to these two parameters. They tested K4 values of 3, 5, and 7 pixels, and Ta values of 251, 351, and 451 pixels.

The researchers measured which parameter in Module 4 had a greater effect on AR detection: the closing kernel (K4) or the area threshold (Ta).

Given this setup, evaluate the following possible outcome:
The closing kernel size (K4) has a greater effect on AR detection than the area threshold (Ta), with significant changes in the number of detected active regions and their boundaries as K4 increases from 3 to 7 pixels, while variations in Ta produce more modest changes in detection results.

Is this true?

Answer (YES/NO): YES